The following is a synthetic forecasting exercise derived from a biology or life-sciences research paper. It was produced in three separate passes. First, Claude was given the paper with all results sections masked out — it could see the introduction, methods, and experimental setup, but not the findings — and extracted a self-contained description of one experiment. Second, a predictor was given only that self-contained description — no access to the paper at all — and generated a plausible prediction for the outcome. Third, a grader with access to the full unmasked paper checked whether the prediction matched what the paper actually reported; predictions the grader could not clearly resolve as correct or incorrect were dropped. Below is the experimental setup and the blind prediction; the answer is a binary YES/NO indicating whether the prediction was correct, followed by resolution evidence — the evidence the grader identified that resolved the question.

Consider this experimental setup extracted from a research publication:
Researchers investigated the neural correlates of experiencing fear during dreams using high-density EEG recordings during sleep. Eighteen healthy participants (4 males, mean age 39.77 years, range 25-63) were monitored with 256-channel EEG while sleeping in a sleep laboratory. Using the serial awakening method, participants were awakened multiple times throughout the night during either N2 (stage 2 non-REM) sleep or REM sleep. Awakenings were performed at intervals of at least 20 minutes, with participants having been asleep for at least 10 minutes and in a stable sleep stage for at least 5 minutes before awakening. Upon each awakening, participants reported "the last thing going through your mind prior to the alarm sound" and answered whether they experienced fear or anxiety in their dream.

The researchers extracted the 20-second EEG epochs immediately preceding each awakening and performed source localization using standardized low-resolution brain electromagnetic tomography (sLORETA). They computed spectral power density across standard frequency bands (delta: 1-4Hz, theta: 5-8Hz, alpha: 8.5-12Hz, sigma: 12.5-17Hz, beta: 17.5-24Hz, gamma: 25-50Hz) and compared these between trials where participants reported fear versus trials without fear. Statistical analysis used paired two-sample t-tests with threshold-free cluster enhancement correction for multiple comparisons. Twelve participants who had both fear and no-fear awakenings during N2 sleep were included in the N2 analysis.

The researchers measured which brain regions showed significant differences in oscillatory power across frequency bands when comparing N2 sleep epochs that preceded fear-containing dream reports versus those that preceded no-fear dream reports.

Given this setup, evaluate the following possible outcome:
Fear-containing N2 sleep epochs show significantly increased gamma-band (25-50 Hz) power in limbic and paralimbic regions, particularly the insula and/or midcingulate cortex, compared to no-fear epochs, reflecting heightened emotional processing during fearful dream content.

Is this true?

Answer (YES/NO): YES